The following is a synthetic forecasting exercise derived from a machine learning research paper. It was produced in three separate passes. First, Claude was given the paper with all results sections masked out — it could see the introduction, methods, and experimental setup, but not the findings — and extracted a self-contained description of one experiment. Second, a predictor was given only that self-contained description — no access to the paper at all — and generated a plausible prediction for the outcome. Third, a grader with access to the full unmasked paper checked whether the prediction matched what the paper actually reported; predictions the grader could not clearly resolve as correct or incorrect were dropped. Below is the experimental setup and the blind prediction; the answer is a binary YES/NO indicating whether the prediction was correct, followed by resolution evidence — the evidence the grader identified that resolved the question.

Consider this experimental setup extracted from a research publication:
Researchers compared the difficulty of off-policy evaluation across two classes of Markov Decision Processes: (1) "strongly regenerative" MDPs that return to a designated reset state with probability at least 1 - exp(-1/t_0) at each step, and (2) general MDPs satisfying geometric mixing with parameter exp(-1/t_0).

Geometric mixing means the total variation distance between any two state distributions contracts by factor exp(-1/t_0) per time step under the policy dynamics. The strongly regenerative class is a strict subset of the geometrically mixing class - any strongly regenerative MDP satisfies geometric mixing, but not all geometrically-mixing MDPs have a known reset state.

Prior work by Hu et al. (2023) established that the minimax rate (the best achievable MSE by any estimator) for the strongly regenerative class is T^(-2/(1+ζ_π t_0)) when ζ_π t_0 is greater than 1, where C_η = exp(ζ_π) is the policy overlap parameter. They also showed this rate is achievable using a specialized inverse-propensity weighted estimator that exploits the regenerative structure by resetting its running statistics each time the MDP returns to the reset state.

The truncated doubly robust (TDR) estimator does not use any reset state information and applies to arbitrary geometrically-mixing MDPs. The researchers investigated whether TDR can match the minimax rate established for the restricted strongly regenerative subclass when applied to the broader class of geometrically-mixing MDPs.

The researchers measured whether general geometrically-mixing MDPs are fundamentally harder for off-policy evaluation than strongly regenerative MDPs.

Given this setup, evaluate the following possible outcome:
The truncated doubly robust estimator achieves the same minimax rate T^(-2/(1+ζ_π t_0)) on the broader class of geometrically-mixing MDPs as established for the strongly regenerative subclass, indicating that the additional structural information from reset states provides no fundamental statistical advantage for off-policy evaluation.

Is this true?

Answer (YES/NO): YES